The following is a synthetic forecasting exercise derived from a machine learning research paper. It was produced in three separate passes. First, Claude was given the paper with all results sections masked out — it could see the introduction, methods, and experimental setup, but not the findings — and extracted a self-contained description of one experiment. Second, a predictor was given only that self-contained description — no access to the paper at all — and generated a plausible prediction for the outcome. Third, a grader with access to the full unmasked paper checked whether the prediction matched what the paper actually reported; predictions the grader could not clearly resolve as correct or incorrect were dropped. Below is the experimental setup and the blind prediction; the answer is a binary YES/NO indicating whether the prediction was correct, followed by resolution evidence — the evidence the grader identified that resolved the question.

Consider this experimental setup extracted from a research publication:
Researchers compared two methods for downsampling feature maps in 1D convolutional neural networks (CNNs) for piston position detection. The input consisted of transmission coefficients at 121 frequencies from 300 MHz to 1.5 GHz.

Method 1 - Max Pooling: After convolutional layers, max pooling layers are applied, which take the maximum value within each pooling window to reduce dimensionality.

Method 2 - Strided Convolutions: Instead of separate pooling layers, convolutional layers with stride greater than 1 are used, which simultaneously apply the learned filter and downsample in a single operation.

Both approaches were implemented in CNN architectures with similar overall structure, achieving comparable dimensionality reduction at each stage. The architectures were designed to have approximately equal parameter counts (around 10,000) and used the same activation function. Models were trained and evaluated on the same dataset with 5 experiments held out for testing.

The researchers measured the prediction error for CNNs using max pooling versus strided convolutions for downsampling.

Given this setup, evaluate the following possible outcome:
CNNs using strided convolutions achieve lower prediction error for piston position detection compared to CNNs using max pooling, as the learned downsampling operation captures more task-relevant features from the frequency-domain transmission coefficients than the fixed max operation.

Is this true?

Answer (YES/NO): NO